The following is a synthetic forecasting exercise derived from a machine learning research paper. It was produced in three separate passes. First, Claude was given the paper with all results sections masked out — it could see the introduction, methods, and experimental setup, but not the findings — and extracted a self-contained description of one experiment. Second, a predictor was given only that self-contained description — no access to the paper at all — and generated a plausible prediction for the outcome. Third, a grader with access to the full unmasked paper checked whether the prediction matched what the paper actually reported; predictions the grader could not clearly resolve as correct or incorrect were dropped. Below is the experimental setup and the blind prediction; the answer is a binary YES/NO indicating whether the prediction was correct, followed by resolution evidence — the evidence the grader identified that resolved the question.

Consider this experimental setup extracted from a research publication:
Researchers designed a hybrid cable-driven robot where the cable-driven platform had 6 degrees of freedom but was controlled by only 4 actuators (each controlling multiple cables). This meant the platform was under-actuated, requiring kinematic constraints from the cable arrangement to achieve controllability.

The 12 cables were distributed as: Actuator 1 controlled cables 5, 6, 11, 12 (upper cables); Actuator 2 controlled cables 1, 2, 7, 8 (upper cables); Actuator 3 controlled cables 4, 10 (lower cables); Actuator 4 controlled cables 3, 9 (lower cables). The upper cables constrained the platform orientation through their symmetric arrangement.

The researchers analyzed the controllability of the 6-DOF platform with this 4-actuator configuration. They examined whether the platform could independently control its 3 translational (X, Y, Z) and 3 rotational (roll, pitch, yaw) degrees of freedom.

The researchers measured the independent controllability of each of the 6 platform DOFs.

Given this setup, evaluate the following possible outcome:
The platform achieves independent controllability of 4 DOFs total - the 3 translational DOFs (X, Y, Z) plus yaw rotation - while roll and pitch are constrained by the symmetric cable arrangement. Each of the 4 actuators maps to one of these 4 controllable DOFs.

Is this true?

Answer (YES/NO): NO